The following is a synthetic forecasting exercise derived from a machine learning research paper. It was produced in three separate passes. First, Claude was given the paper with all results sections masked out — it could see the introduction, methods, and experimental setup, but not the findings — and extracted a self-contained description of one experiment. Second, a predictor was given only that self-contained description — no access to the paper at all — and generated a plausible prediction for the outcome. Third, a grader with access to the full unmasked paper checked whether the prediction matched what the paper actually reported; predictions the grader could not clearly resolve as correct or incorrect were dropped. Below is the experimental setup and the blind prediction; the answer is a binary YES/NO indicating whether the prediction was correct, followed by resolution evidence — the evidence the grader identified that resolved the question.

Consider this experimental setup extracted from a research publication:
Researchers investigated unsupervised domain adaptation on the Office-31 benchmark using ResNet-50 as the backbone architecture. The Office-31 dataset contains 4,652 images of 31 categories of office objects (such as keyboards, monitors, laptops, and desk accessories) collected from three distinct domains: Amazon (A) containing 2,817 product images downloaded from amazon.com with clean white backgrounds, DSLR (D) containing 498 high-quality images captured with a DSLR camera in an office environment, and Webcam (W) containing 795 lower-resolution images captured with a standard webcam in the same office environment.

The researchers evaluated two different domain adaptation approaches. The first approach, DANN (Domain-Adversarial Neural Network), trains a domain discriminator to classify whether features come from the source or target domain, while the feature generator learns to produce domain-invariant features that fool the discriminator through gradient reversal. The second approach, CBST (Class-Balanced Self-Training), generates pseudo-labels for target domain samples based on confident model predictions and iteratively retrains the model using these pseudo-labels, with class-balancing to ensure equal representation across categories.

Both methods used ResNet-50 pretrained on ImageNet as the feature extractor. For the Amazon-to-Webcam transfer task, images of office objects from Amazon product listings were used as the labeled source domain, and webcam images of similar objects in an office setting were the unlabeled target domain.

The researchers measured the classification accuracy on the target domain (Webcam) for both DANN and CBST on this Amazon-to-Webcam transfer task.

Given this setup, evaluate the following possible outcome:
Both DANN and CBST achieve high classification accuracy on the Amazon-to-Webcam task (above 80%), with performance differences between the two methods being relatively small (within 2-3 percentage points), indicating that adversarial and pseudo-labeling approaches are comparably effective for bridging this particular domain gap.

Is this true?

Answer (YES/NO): NO